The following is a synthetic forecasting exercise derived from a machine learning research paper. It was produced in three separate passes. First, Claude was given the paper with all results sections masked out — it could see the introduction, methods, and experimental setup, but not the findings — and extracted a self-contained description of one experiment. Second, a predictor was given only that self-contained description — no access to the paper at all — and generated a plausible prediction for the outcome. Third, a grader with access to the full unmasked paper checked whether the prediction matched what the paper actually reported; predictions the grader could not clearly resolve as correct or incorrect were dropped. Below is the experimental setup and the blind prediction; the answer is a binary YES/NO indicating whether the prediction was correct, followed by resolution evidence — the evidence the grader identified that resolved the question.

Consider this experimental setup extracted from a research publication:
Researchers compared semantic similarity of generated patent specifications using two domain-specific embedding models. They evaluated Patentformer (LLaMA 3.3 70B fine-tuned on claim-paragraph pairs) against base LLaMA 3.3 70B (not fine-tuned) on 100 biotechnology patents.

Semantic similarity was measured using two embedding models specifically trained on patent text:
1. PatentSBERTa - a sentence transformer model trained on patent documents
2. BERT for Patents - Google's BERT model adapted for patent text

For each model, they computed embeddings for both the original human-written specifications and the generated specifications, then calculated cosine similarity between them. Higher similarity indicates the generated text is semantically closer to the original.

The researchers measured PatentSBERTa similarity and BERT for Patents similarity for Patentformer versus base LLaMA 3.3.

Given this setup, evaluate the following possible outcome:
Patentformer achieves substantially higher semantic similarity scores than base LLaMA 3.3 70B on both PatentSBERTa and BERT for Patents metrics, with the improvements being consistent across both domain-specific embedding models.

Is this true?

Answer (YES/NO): NO